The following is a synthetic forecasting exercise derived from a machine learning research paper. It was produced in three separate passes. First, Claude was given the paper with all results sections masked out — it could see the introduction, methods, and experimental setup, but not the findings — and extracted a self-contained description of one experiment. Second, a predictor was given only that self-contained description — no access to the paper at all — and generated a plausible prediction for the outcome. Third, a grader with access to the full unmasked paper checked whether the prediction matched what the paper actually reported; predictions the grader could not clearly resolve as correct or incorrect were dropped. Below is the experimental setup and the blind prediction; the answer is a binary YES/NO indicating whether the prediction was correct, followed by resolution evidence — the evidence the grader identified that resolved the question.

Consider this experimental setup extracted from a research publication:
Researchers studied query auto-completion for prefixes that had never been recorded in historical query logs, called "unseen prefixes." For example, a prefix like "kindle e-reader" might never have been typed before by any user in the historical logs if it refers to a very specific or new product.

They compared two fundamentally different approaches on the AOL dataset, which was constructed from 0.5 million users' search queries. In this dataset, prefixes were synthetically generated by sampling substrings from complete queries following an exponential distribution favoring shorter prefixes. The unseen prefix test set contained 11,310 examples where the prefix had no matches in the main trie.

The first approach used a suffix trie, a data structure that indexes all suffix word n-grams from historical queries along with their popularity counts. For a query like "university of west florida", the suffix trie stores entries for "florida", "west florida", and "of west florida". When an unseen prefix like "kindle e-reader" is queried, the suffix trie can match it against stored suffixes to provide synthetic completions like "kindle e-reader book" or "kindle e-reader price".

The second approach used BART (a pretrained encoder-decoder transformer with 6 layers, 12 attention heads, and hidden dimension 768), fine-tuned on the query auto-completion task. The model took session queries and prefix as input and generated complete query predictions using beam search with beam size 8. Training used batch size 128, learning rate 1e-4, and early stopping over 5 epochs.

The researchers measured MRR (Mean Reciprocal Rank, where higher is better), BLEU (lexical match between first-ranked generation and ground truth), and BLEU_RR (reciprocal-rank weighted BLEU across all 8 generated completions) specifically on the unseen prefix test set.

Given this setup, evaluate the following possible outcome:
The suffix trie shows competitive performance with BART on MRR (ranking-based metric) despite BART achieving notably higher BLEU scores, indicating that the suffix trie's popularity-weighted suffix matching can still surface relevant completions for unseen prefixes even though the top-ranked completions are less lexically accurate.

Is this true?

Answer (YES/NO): NO